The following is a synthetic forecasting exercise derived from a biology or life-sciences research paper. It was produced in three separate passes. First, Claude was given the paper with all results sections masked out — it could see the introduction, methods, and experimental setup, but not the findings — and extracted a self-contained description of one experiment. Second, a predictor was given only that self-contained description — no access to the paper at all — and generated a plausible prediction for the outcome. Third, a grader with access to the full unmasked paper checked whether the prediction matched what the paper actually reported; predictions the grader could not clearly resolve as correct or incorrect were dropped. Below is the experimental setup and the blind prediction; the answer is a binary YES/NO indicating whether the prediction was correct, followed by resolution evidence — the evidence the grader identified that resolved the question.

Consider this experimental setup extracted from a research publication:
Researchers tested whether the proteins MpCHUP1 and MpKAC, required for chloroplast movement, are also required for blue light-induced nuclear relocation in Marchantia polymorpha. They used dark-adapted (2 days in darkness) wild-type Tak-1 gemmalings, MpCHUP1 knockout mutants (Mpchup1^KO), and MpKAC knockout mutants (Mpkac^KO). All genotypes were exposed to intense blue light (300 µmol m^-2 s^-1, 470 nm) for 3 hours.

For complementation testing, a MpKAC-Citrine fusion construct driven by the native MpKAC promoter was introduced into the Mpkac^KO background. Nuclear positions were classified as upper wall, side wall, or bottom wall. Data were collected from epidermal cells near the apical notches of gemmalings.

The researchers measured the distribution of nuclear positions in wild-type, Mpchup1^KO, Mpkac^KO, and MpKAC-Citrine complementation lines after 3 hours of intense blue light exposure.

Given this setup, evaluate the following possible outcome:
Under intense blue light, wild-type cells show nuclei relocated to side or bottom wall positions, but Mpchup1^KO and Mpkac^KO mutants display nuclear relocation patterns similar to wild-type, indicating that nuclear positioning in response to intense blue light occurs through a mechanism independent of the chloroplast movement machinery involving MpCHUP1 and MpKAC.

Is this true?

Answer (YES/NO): NO